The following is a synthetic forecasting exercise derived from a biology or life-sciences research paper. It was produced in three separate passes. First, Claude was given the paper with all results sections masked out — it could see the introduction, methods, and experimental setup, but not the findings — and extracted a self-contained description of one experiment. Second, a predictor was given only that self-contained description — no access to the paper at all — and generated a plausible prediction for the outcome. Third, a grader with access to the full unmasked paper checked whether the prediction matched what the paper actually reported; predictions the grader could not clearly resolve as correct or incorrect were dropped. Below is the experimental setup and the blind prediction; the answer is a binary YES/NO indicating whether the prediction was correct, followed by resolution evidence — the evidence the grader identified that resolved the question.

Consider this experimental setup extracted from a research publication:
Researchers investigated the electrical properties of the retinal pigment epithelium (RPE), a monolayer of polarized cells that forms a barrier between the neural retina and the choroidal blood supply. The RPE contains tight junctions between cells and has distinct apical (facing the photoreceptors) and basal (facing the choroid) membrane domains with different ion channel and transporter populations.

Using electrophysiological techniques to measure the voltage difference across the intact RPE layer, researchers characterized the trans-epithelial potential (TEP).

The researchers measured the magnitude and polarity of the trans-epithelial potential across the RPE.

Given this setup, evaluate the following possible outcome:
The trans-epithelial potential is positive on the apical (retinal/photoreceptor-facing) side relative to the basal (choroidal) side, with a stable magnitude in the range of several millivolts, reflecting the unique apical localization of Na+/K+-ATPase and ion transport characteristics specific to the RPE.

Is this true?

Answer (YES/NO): YES